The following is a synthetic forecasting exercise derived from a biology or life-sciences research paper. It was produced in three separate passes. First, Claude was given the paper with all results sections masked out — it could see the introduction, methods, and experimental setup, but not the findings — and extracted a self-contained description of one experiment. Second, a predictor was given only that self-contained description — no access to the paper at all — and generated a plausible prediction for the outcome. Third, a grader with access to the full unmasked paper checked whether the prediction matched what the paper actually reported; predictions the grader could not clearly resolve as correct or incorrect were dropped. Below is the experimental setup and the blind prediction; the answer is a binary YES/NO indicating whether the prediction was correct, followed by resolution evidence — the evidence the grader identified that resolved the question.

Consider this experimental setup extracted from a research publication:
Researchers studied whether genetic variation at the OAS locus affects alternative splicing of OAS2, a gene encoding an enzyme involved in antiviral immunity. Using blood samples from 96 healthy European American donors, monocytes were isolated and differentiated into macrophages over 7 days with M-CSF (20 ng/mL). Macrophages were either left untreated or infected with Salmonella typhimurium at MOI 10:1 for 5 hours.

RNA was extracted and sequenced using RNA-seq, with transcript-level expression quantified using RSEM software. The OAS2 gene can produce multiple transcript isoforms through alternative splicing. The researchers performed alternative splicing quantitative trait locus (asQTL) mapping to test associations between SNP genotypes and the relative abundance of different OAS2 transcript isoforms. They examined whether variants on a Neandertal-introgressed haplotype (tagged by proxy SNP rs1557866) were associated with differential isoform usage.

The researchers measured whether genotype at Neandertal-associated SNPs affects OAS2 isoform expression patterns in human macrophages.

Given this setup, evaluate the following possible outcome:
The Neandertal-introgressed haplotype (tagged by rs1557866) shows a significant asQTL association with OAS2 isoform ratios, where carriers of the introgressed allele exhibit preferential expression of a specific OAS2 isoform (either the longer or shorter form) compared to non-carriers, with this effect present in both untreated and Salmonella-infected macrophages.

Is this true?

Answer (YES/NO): YES